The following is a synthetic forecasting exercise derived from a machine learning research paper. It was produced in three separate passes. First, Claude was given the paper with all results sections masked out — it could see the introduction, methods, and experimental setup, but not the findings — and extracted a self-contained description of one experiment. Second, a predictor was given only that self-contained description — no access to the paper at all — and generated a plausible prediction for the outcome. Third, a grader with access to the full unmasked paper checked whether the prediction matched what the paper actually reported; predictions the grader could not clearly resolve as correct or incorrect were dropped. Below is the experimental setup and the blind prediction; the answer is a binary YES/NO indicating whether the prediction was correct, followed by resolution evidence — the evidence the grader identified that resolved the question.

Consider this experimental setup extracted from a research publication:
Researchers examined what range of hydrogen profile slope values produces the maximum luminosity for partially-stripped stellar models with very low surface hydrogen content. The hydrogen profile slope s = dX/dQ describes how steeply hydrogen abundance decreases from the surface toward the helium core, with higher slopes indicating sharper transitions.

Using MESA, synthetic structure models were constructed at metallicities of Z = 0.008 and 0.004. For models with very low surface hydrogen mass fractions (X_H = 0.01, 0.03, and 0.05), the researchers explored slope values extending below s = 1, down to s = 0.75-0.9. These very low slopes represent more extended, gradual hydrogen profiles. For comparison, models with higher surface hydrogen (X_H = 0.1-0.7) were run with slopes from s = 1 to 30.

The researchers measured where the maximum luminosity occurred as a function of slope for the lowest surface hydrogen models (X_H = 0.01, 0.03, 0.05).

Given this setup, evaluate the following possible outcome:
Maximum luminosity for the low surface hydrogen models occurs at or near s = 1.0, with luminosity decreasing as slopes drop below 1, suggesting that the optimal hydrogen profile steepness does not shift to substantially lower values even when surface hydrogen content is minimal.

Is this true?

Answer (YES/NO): NO